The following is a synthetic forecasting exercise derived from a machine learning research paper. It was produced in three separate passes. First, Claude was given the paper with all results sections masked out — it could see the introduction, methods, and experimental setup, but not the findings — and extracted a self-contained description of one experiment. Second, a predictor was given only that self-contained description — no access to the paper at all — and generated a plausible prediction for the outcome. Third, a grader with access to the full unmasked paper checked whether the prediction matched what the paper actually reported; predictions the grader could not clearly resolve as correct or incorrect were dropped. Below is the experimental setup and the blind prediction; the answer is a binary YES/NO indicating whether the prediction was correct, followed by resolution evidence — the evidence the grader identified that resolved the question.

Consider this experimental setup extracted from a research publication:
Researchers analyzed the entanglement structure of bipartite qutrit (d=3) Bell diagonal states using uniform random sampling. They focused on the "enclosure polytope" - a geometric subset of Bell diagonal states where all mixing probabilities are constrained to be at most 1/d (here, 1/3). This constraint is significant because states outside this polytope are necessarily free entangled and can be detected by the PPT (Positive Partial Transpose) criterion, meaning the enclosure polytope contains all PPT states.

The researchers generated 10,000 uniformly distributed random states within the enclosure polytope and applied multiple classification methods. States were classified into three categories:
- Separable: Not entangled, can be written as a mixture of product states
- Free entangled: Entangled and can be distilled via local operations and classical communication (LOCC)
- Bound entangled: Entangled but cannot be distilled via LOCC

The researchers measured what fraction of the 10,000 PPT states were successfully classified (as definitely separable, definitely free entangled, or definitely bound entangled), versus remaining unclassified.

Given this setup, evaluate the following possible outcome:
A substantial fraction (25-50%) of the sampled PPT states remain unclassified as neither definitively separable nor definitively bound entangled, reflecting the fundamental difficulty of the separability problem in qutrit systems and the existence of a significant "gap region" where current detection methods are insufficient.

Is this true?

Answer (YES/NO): NO